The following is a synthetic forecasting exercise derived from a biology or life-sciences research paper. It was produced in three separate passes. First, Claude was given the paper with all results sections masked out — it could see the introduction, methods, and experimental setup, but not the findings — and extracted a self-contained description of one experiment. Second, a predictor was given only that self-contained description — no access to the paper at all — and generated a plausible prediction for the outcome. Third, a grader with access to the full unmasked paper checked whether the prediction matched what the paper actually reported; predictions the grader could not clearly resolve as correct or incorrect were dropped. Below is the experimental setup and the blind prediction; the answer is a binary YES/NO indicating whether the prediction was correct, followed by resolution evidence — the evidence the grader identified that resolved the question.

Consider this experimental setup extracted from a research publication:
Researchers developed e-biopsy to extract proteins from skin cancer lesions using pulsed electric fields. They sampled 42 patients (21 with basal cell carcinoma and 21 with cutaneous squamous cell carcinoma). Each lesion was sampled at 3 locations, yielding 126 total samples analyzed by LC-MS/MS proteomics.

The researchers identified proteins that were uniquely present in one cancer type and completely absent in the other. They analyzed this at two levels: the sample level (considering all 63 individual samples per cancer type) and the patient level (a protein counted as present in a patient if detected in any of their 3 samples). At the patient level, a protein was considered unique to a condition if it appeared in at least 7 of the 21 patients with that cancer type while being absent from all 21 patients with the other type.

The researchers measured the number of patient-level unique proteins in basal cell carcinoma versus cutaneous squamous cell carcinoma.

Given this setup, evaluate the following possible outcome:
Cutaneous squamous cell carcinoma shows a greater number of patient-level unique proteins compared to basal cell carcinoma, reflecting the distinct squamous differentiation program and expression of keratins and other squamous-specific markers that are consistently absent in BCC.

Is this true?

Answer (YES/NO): NO